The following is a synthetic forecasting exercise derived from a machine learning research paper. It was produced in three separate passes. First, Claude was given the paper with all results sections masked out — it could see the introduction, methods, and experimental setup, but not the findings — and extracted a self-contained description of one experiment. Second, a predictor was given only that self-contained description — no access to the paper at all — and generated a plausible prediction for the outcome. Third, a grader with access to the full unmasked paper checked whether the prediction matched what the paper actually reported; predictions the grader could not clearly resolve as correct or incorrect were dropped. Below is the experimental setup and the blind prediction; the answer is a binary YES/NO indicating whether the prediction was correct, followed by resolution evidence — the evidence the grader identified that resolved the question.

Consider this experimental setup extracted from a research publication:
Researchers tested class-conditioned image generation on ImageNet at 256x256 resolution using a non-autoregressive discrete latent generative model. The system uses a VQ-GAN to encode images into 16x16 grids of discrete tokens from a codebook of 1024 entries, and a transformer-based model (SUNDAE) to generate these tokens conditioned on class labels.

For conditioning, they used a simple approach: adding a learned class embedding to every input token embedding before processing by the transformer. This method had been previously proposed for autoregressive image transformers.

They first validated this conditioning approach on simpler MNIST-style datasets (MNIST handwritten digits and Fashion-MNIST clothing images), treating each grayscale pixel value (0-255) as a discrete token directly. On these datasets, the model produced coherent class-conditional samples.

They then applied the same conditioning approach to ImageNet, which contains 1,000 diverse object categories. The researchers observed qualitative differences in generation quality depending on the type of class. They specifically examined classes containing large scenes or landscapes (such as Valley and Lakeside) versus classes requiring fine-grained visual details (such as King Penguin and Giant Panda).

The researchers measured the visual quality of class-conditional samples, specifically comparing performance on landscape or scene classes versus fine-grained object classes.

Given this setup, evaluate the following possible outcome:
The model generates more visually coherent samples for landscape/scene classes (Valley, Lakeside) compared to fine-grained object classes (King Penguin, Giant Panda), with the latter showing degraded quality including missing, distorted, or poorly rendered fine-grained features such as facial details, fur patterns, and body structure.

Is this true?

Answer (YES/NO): YES